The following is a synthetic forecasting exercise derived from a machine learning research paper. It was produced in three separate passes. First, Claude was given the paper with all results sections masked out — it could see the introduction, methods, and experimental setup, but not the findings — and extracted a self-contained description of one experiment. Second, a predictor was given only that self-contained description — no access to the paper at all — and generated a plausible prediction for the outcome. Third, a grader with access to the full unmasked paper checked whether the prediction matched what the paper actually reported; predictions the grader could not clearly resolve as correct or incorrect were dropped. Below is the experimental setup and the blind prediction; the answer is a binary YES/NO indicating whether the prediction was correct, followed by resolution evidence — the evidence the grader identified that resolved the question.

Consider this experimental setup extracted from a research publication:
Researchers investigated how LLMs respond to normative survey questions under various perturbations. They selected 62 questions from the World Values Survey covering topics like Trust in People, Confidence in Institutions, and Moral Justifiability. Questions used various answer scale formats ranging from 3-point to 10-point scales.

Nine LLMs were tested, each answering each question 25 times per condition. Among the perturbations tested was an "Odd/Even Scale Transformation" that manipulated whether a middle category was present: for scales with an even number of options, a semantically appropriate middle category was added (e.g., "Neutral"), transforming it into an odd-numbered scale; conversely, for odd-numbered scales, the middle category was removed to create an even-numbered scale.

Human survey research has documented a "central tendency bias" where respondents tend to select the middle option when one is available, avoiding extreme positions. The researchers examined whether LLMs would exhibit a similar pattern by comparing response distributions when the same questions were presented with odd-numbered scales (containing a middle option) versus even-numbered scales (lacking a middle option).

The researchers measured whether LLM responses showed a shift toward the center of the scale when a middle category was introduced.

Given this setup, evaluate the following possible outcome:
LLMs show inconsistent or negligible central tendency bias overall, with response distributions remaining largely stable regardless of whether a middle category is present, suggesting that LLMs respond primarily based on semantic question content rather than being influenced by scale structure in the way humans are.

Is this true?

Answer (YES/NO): NO